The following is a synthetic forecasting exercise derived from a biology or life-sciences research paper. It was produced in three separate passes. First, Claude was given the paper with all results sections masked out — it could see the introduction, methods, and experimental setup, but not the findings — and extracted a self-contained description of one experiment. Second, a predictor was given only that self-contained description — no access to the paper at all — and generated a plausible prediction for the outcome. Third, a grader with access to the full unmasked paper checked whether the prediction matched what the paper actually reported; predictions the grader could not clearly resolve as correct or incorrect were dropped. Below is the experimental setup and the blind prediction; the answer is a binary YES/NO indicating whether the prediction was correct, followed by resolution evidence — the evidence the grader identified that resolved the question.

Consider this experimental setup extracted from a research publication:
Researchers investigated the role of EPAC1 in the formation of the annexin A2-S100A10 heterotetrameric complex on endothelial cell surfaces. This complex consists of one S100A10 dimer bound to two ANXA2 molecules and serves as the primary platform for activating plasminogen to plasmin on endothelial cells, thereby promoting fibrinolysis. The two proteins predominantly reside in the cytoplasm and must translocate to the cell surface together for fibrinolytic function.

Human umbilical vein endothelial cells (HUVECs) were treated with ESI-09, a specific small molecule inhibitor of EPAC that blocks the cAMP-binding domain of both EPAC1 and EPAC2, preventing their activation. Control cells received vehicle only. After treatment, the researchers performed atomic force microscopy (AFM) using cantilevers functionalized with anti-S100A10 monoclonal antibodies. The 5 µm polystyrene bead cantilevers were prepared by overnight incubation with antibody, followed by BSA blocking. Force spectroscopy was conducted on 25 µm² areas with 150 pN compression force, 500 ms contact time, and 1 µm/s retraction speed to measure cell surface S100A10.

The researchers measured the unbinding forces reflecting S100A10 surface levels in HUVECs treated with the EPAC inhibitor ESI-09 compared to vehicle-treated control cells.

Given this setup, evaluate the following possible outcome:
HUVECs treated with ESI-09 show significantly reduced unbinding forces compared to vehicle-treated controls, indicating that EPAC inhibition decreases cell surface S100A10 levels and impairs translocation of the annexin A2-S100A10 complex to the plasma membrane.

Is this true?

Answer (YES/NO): YES